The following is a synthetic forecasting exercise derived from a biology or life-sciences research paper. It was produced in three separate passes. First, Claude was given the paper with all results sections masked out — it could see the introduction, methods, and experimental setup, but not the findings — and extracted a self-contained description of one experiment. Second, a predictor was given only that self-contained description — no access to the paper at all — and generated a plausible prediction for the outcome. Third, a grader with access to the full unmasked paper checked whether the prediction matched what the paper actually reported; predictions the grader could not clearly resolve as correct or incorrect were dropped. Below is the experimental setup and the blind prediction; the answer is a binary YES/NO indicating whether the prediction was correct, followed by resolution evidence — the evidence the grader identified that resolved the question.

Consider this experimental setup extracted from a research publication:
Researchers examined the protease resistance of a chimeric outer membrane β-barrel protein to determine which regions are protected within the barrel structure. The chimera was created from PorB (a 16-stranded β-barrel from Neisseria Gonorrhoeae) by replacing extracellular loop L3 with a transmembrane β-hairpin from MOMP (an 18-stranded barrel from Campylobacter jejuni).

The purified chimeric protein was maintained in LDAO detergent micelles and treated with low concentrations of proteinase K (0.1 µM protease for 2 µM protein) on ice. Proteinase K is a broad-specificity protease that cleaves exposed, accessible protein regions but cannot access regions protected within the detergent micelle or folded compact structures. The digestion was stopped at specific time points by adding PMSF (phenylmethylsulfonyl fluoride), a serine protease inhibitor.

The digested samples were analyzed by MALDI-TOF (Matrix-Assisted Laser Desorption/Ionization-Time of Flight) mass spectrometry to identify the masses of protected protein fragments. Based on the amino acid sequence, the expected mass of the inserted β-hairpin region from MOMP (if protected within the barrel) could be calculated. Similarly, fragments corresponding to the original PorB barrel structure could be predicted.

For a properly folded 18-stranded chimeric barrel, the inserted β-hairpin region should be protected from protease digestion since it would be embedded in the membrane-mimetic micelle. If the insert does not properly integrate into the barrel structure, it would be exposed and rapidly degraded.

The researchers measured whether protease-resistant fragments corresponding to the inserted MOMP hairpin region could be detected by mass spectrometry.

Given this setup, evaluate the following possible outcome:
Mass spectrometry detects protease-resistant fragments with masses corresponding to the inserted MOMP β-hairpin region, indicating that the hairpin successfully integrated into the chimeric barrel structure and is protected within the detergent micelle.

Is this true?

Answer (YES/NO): YES